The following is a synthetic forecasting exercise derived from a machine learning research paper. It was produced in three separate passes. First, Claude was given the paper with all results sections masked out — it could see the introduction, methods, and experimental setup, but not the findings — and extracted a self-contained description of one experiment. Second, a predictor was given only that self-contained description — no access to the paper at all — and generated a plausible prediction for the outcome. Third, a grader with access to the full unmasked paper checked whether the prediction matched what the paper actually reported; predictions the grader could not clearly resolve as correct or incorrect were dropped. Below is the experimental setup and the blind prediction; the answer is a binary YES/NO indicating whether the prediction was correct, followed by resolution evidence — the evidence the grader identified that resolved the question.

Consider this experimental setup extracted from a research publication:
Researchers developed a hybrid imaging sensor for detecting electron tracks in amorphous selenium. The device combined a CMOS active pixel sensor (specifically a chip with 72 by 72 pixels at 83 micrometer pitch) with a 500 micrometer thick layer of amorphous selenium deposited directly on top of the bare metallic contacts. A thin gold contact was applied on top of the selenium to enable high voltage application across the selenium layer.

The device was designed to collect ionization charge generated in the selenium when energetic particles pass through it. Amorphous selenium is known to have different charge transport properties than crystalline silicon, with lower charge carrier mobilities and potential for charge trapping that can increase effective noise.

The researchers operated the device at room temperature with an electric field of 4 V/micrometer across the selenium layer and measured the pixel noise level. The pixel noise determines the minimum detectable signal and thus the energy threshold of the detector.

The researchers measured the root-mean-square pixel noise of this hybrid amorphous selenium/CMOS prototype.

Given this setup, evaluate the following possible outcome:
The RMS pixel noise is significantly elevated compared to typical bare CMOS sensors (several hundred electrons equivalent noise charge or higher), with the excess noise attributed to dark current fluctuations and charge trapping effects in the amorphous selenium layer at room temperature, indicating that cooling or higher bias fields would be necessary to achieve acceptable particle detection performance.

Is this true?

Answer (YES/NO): NO